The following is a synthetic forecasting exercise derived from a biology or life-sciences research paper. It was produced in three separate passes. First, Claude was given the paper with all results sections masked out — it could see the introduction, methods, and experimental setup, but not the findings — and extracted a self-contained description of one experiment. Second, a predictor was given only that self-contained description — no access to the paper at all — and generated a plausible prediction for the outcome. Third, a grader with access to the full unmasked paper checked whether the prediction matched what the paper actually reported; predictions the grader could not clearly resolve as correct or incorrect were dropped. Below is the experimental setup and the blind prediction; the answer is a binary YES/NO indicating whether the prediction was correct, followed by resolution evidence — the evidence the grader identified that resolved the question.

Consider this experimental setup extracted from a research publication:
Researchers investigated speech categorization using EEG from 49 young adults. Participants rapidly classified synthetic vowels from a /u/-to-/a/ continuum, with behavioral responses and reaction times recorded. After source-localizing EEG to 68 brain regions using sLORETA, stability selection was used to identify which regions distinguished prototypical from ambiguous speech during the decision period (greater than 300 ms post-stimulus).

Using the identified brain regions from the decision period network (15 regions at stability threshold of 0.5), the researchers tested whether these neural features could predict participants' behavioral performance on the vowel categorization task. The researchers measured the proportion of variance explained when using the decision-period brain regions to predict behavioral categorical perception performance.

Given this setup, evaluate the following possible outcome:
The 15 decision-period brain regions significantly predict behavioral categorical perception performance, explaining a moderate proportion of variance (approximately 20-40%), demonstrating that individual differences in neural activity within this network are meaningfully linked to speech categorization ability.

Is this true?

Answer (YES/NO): NO